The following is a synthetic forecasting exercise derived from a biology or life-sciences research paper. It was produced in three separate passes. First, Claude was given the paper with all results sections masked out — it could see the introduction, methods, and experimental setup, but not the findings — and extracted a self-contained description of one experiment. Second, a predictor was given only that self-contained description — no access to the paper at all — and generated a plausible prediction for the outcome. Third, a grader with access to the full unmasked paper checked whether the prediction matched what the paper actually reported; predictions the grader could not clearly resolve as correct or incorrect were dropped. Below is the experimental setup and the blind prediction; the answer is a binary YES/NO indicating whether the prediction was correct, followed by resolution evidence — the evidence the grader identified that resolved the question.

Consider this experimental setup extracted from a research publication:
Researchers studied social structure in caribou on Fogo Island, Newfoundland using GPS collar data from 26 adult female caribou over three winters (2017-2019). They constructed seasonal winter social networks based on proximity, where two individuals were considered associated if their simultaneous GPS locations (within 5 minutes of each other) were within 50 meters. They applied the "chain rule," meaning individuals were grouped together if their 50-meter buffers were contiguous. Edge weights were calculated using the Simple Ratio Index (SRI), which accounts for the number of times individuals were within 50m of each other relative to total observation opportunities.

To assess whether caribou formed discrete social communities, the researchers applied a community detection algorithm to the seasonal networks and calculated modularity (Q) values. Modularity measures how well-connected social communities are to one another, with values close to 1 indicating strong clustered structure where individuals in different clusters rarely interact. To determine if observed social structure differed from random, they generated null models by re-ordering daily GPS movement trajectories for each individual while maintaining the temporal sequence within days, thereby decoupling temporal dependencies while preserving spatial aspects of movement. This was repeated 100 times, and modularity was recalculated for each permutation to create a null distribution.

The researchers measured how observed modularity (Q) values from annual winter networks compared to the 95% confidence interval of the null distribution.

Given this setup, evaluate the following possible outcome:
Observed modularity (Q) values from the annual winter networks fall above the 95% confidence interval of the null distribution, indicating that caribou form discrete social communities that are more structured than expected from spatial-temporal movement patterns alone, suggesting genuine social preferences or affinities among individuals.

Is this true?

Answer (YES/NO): NO